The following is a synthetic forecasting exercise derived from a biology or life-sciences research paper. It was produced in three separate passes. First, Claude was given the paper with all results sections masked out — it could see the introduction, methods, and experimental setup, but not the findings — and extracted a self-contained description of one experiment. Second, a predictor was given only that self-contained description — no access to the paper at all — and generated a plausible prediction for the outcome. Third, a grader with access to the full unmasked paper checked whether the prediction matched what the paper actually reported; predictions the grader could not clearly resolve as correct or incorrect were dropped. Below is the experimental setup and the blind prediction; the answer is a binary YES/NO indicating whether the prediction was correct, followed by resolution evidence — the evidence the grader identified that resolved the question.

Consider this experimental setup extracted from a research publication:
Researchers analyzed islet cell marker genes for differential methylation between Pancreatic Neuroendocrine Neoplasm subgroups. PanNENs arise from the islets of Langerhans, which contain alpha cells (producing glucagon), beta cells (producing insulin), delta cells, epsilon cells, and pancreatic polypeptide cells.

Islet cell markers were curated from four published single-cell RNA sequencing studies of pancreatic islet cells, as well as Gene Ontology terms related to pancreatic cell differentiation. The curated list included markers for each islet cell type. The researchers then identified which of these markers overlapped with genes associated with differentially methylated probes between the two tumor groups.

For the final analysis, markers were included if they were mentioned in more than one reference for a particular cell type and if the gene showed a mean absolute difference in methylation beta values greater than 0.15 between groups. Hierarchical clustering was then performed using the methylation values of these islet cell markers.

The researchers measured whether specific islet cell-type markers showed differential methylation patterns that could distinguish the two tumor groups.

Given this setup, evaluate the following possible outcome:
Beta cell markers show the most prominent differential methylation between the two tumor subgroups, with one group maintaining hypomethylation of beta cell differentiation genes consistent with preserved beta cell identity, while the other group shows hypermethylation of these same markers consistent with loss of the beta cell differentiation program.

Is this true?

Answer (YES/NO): YES